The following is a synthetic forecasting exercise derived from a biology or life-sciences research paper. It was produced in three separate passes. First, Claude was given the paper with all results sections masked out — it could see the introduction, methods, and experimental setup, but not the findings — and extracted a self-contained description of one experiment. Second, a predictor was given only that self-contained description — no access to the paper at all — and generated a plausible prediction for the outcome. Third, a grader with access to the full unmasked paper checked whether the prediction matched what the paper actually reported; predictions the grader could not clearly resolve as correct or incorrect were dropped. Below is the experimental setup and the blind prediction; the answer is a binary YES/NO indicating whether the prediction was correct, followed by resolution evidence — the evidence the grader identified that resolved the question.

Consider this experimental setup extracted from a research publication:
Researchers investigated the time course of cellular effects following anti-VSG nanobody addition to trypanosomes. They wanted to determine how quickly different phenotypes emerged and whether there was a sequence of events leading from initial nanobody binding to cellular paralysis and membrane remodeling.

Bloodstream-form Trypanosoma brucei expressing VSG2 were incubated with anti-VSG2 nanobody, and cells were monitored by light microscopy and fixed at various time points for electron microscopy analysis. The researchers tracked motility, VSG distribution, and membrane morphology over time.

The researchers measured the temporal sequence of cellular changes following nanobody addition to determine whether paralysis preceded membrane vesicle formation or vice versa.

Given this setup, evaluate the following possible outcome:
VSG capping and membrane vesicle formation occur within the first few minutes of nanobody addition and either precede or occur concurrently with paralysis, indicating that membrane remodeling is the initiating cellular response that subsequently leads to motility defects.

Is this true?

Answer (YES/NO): NO